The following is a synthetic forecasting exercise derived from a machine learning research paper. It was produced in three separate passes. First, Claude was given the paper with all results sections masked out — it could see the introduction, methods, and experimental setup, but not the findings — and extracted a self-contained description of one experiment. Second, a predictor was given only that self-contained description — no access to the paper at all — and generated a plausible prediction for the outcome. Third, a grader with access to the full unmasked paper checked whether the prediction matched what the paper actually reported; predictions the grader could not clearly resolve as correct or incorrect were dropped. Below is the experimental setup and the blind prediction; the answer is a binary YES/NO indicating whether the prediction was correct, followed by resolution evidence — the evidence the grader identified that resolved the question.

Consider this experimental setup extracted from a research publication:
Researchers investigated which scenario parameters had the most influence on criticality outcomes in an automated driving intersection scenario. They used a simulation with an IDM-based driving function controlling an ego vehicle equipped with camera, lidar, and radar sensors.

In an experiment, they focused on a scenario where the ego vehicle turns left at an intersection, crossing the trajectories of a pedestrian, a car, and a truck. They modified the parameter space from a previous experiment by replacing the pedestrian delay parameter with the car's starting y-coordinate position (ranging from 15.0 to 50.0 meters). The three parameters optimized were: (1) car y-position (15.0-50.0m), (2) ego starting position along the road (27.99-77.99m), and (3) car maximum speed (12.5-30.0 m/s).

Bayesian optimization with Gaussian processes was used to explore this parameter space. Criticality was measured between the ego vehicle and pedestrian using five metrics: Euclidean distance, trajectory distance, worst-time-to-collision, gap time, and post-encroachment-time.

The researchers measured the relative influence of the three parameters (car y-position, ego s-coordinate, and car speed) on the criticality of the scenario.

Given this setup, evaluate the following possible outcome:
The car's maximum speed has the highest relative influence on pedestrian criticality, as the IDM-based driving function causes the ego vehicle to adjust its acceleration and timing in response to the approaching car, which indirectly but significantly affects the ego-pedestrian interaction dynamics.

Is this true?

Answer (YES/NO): NO